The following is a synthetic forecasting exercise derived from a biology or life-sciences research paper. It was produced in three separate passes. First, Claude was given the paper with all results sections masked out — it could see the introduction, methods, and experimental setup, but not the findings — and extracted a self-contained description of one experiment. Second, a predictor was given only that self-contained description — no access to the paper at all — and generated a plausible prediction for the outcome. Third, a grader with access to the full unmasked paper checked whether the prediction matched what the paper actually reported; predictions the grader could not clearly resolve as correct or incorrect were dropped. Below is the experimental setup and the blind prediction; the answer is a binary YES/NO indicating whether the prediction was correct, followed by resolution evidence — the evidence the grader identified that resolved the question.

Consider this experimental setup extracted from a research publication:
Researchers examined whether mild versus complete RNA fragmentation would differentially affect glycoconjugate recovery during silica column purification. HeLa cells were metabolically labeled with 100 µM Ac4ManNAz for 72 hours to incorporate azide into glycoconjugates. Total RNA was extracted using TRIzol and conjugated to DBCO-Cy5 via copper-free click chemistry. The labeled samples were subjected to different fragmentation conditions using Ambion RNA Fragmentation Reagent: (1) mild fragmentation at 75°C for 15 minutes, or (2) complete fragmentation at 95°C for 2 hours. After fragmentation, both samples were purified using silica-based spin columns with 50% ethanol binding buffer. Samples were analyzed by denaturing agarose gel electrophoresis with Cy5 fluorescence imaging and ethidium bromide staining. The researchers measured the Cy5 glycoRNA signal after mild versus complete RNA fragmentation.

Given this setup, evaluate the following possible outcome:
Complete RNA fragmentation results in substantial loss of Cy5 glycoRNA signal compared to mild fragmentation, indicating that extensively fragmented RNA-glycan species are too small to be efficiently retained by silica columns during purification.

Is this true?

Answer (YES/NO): YES